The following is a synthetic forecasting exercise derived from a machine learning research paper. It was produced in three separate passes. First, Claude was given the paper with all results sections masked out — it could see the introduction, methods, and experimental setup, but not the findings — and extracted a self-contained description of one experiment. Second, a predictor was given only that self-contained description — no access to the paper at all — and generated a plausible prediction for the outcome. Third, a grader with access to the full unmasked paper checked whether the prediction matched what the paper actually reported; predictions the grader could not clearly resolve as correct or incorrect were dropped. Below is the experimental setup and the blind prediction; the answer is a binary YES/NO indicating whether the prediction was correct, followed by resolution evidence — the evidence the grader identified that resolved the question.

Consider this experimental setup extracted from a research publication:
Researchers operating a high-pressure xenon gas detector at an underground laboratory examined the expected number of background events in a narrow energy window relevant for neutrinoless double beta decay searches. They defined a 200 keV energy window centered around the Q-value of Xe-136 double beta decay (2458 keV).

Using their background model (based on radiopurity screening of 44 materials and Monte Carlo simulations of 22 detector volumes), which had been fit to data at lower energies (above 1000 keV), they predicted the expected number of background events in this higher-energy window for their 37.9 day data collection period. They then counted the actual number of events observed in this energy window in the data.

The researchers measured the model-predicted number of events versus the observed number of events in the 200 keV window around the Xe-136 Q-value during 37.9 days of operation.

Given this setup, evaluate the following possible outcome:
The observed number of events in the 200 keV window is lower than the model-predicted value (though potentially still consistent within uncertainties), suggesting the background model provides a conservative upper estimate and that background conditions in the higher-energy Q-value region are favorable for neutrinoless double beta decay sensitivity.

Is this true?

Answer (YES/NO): NO